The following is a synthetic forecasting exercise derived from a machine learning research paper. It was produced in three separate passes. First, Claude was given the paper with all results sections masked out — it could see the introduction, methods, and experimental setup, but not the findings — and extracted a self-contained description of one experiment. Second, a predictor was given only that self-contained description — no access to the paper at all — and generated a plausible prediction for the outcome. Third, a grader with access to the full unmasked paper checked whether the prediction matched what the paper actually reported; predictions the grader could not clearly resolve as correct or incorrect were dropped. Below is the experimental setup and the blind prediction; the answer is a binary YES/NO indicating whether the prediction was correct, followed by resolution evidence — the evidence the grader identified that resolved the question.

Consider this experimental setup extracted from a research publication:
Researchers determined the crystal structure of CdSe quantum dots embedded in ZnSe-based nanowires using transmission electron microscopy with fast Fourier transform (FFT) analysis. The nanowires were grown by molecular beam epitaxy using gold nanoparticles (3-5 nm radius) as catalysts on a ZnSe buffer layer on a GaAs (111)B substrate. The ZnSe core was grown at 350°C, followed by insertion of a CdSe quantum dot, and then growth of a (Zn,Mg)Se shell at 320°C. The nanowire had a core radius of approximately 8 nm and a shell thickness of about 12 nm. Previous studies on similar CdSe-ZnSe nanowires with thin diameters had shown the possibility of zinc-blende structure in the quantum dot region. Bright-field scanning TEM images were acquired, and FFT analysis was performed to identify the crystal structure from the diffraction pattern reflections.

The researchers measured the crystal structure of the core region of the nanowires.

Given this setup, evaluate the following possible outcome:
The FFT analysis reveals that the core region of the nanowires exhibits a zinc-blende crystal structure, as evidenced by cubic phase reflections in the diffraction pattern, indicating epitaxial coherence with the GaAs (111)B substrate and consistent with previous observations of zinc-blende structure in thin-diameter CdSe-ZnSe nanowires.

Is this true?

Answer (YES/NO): NO